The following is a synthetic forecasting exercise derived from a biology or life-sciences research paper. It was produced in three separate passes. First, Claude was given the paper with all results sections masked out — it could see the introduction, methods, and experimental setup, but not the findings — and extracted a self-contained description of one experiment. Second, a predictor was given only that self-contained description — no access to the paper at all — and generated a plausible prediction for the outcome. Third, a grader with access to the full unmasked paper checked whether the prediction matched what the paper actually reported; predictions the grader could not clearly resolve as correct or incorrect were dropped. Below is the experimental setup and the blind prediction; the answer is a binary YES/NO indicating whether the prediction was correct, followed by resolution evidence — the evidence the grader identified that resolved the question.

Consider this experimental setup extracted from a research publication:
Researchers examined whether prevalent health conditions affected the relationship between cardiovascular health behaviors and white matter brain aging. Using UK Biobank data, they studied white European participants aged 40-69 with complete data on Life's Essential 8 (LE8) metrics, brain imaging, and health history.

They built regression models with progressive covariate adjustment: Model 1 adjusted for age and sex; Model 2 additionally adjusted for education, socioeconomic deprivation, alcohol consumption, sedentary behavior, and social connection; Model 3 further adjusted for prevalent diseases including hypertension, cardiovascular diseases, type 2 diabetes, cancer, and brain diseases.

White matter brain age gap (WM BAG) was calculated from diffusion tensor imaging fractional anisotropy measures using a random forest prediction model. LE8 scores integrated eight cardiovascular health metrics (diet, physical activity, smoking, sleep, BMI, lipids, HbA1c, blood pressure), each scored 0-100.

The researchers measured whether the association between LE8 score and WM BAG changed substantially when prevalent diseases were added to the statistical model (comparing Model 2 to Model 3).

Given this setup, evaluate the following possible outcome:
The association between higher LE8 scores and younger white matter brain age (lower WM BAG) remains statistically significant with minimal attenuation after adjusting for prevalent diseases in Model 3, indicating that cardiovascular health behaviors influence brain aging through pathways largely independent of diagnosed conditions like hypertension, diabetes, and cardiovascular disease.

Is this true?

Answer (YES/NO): NO